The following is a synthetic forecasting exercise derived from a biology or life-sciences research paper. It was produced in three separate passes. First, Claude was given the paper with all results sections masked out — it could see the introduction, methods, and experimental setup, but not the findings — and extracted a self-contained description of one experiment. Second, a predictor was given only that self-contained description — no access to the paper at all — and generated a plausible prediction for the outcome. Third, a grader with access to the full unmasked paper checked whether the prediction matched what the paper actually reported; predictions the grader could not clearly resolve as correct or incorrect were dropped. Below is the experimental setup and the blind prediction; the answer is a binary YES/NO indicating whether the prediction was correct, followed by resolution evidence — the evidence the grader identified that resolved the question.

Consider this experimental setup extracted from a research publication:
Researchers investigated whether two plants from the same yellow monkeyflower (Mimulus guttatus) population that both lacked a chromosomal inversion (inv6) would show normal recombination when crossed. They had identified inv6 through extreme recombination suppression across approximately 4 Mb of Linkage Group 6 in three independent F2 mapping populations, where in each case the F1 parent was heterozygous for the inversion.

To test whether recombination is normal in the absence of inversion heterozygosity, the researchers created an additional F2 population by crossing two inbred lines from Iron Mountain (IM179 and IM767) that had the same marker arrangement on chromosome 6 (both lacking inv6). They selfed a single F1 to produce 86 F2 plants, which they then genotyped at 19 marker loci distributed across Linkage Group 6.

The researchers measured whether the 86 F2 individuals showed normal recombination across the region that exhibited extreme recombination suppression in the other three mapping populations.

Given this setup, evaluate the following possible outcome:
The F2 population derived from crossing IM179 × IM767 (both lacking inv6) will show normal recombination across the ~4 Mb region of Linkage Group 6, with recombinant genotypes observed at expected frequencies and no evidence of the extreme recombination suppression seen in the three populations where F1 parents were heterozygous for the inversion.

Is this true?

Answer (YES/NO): YES